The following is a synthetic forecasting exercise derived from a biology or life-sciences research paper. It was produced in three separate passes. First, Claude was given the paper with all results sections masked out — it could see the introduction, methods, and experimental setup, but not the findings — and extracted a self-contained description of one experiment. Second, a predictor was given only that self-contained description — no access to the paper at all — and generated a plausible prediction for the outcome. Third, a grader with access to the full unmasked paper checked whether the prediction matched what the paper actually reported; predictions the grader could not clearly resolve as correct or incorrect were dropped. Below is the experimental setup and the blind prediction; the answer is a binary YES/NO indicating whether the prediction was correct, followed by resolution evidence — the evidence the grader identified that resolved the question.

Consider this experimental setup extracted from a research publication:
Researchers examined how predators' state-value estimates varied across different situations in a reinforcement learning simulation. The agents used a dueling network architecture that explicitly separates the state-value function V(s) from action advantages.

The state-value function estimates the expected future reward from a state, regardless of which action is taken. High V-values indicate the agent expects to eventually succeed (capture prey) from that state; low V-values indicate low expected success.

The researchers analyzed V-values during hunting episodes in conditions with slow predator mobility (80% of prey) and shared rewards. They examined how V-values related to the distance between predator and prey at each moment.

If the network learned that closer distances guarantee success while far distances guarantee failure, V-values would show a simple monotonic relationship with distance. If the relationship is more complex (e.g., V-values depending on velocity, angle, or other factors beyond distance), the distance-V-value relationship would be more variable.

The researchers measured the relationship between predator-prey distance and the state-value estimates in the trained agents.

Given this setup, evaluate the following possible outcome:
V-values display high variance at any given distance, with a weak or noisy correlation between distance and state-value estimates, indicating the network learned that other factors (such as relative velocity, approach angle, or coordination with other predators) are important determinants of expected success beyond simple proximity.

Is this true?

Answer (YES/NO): NO